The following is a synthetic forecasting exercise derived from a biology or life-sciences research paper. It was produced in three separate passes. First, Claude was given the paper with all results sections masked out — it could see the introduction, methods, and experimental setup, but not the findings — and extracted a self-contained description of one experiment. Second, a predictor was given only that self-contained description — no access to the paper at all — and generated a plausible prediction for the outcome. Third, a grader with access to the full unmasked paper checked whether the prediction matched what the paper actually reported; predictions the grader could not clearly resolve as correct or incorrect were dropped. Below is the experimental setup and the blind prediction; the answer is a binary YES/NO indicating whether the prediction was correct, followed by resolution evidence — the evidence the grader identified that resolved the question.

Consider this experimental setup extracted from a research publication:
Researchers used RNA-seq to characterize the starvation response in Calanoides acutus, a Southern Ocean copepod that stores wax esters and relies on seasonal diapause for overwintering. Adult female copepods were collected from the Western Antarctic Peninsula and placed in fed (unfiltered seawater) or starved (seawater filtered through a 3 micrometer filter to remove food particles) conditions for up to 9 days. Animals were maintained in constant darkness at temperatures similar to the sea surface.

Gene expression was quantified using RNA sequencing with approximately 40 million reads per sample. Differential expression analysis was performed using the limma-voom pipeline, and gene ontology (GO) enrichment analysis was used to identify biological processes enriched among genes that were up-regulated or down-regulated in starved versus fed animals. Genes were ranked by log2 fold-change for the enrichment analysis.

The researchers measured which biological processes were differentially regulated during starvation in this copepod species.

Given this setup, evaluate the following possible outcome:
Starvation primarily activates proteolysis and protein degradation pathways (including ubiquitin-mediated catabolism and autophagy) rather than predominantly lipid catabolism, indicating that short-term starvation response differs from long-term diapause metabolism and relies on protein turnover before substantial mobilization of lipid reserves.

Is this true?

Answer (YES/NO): NO